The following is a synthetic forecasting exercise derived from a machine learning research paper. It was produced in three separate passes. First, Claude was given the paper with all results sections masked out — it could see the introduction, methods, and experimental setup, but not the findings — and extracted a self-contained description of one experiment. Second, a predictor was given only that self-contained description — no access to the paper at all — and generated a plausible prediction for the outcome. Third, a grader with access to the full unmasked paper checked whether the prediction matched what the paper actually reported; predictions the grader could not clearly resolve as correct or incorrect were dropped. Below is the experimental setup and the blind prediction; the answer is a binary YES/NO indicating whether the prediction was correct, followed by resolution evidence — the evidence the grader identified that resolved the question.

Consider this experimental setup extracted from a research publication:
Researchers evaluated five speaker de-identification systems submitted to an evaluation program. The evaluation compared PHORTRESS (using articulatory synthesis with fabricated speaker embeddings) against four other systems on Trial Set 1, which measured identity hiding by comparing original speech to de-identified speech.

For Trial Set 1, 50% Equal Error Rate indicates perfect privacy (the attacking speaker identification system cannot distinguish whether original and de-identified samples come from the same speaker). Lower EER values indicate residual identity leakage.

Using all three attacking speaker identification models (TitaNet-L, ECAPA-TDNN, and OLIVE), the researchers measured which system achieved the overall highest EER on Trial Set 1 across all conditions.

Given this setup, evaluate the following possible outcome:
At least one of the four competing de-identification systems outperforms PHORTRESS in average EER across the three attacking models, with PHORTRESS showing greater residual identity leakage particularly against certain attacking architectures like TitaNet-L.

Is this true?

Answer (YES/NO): NO